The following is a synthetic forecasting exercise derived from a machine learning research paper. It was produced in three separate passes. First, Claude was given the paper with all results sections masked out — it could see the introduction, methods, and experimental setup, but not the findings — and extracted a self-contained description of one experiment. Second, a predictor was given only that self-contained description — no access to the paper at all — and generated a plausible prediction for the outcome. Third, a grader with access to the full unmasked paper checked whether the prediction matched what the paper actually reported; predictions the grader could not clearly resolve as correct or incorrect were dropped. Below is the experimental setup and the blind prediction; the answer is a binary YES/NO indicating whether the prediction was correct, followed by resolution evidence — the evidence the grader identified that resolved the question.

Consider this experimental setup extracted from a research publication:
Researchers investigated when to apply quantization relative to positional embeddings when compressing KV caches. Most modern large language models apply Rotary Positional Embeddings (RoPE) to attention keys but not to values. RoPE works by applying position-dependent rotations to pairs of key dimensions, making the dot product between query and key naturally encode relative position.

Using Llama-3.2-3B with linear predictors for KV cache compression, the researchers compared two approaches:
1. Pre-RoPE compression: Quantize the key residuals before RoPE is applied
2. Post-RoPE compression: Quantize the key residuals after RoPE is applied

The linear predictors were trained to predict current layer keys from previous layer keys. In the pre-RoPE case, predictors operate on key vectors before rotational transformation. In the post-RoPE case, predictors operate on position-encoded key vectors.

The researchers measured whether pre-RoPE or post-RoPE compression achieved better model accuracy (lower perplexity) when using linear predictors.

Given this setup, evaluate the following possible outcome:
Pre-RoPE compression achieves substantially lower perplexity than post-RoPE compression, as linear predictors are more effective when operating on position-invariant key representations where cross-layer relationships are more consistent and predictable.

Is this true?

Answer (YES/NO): NO